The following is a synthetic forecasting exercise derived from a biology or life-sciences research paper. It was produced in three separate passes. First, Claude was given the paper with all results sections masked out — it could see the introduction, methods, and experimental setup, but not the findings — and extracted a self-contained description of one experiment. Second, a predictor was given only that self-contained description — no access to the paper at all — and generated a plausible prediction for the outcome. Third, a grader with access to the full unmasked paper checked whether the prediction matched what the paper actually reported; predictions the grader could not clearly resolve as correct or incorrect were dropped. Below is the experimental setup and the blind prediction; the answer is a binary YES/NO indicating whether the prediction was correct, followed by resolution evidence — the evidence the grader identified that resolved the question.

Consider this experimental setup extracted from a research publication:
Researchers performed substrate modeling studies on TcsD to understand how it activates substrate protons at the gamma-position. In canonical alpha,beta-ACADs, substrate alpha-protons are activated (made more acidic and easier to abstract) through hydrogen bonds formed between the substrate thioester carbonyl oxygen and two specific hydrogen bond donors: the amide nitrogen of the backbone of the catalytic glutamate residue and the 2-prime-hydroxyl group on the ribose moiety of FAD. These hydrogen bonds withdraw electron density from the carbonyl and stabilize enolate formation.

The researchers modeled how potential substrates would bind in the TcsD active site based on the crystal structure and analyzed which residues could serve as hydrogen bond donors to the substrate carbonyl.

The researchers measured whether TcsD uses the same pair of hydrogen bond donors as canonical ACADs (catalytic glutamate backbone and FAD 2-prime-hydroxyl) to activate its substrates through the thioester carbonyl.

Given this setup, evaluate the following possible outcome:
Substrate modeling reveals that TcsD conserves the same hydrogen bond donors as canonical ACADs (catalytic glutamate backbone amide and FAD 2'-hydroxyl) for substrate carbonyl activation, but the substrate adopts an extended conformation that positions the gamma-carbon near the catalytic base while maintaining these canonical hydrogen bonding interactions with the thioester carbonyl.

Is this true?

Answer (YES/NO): NO